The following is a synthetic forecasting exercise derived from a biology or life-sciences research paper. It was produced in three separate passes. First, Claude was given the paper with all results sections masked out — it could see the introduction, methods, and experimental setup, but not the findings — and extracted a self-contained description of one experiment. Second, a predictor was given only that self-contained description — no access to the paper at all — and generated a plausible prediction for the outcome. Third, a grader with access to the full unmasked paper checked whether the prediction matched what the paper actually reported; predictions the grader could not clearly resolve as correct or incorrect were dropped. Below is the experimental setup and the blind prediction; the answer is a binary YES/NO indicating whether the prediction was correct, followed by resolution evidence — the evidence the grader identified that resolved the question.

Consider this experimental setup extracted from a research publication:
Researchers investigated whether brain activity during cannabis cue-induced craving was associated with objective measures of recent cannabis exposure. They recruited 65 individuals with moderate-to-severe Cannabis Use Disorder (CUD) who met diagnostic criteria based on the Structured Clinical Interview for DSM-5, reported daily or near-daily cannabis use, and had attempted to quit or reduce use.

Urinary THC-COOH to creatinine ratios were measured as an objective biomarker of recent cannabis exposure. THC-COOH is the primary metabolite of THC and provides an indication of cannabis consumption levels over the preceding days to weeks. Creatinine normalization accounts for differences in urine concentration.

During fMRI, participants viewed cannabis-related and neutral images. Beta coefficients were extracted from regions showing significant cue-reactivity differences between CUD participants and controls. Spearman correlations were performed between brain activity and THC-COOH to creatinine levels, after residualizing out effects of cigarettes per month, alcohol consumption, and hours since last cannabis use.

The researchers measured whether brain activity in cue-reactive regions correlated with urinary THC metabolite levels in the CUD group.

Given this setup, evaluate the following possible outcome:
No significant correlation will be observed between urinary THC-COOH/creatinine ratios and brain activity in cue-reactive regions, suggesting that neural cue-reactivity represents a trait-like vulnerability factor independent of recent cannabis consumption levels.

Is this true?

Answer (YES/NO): NO